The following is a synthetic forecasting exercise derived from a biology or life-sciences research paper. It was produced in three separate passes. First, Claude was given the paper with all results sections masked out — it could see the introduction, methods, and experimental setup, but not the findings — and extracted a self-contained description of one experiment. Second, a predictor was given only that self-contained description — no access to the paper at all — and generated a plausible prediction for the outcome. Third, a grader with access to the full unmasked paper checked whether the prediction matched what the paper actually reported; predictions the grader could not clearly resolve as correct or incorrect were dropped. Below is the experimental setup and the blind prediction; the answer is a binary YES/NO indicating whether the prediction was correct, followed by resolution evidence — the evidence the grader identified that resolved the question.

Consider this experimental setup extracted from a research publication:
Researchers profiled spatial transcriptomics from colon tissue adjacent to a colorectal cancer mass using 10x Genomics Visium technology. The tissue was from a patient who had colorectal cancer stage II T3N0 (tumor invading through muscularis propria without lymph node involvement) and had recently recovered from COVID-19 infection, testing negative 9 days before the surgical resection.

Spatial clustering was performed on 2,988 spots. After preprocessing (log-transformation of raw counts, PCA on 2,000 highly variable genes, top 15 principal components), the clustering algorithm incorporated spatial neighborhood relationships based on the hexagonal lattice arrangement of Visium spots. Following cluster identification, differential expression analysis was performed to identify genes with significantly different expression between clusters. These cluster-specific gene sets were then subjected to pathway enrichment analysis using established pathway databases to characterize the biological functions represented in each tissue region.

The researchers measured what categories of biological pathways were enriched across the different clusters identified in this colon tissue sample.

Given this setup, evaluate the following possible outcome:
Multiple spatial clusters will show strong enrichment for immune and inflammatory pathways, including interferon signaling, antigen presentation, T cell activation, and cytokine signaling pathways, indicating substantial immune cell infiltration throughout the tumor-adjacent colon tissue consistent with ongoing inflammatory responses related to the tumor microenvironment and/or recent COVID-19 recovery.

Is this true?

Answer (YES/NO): NO